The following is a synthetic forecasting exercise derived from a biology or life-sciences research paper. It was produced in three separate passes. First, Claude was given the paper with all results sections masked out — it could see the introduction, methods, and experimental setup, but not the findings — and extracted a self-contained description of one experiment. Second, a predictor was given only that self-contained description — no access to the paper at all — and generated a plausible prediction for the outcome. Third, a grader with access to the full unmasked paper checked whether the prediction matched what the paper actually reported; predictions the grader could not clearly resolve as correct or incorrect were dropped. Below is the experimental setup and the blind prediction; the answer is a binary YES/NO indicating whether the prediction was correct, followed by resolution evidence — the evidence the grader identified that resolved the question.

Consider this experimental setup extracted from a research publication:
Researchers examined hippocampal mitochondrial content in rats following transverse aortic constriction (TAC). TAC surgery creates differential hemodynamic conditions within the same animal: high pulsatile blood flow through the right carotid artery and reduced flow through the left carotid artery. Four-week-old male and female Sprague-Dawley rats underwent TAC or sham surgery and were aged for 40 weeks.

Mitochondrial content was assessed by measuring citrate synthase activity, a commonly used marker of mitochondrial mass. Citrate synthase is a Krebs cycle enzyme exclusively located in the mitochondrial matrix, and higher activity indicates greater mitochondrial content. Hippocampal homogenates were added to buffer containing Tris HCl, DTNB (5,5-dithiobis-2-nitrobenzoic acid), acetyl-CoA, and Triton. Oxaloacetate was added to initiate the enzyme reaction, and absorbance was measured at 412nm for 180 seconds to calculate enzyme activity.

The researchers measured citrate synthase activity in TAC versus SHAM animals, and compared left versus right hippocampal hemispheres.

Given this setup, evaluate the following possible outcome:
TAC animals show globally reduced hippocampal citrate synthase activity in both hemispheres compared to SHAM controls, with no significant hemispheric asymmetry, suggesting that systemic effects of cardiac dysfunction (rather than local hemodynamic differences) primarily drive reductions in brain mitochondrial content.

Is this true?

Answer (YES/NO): NO